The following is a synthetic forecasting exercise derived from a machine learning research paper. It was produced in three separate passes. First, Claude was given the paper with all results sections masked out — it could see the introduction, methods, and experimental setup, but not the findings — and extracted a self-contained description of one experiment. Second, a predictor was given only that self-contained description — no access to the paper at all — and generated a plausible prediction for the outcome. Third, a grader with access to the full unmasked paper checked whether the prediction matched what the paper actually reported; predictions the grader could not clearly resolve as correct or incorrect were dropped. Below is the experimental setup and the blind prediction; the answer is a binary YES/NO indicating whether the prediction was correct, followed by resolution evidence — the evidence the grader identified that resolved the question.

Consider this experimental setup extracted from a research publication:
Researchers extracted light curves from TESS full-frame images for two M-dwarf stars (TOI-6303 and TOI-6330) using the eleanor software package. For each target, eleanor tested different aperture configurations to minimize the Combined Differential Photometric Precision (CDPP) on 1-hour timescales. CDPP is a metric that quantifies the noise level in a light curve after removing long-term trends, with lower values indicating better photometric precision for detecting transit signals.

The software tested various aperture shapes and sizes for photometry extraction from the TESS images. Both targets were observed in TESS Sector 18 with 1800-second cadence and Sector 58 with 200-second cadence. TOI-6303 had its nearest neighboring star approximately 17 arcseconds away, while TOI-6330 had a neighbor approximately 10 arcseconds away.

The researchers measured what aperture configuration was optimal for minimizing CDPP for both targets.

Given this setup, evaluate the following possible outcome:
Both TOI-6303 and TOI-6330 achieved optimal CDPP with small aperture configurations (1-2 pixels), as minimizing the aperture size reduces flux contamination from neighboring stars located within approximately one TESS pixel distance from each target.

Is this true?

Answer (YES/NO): YES